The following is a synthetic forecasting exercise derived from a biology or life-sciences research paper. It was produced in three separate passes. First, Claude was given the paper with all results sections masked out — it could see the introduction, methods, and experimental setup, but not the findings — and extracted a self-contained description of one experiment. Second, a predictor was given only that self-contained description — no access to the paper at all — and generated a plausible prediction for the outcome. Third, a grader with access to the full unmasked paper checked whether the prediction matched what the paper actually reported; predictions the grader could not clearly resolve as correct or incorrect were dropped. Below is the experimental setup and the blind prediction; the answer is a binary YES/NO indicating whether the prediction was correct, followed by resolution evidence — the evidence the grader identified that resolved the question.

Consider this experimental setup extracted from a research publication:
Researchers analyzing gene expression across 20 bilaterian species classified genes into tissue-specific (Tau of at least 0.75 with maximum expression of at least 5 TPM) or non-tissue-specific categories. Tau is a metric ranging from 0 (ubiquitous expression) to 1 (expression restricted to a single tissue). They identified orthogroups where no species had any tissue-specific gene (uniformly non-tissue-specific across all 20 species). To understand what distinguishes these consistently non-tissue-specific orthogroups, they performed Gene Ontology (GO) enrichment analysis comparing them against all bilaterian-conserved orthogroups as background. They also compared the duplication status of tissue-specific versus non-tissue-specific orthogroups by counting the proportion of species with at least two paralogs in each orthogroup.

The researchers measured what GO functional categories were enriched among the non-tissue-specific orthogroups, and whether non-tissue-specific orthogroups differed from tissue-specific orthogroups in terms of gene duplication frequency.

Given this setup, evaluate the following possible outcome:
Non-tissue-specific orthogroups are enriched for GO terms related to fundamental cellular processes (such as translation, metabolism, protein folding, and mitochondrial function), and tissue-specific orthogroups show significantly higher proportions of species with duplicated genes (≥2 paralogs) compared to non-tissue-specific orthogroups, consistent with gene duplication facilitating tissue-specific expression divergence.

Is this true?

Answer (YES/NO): YES